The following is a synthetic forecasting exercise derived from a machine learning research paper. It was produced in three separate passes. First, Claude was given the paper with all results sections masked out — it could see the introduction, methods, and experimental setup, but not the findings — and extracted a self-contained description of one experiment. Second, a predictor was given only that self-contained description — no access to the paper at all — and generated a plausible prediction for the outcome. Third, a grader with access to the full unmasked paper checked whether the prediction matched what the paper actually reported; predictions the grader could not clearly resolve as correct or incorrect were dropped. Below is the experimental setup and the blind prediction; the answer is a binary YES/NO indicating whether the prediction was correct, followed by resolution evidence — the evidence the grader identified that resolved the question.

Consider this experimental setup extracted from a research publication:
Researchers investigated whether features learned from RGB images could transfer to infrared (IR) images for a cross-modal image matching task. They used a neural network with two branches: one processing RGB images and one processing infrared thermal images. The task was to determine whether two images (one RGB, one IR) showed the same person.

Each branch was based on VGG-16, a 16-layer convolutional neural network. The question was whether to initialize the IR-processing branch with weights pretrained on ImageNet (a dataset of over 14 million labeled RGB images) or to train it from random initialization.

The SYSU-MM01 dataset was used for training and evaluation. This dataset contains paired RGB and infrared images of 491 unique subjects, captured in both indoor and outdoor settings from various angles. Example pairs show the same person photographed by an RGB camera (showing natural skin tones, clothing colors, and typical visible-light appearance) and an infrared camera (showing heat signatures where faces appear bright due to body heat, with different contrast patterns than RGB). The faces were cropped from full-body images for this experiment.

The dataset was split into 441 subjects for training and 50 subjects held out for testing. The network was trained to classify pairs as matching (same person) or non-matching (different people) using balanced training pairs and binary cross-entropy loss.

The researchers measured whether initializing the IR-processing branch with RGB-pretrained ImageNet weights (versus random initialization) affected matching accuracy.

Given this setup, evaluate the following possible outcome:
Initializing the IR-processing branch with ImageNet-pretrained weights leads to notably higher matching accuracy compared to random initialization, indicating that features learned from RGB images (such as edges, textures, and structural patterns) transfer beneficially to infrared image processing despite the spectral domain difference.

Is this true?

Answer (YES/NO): YES